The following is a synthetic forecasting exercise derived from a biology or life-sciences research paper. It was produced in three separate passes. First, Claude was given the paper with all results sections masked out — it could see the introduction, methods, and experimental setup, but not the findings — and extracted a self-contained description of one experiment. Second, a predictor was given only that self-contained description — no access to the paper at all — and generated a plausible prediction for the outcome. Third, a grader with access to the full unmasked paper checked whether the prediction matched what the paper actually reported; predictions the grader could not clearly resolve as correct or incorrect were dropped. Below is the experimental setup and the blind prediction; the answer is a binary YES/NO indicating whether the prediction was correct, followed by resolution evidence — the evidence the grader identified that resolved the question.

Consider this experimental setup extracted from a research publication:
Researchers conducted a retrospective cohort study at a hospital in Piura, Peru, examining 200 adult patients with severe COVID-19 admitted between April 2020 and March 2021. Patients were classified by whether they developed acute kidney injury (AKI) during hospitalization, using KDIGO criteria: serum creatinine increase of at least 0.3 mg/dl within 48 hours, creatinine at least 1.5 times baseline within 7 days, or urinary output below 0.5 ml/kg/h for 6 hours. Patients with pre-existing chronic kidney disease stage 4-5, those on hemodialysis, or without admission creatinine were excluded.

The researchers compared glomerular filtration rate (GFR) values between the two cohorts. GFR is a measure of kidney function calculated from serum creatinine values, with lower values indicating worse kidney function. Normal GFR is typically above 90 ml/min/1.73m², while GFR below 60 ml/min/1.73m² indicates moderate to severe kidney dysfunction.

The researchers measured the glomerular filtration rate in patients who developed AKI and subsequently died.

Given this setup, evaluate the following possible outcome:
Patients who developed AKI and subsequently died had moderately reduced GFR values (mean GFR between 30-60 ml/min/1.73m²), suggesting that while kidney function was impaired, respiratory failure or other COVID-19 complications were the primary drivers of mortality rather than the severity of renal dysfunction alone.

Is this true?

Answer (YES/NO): YES